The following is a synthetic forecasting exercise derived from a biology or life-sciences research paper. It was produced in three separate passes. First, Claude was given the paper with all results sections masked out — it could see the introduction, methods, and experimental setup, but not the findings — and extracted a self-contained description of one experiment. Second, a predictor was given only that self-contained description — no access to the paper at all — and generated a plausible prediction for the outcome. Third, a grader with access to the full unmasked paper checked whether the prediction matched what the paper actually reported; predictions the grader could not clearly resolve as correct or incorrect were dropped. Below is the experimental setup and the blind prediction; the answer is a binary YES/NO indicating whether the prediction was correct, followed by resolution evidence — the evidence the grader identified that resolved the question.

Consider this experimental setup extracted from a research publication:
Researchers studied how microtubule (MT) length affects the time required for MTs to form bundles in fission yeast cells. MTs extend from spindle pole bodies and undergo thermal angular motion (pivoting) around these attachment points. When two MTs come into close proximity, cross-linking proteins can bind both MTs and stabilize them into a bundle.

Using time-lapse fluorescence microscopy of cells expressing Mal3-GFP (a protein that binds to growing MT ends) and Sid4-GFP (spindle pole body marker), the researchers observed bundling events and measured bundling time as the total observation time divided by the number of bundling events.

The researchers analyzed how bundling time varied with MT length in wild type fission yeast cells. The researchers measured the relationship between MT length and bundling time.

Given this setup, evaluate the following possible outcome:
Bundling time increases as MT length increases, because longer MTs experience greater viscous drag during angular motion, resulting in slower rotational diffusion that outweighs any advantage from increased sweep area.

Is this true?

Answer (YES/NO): YES